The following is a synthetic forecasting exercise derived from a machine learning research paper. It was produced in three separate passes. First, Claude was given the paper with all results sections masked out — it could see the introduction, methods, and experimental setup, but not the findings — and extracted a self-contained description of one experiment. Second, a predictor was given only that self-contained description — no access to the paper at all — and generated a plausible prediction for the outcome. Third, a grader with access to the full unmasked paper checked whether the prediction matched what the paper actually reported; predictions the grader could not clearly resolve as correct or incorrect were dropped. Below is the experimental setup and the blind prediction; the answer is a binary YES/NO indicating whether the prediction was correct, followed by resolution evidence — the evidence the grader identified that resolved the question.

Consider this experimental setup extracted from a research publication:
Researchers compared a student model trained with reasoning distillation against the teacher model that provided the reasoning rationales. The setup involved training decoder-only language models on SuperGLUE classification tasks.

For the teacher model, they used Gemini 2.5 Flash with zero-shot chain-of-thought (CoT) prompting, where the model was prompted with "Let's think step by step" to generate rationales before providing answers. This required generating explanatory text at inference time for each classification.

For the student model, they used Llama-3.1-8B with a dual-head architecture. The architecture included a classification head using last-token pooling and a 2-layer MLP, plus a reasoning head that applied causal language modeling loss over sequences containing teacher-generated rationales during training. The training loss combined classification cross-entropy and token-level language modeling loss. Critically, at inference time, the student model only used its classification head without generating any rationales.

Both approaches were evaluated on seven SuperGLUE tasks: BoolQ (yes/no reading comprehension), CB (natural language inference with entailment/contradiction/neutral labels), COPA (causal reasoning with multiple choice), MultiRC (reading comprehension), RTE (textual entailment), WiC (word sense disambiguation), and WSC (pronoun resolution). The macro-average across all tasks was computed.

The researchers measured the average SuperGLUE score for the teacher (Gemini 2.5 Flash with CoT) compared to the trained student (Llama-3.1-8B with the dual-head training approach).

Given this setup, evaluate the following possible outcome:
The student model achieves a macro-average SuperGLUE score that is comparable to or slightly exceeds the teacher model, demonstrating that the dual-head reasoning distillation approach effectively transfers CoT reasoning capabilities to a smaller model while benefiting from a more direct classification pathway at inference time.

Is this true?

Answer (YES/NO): YES